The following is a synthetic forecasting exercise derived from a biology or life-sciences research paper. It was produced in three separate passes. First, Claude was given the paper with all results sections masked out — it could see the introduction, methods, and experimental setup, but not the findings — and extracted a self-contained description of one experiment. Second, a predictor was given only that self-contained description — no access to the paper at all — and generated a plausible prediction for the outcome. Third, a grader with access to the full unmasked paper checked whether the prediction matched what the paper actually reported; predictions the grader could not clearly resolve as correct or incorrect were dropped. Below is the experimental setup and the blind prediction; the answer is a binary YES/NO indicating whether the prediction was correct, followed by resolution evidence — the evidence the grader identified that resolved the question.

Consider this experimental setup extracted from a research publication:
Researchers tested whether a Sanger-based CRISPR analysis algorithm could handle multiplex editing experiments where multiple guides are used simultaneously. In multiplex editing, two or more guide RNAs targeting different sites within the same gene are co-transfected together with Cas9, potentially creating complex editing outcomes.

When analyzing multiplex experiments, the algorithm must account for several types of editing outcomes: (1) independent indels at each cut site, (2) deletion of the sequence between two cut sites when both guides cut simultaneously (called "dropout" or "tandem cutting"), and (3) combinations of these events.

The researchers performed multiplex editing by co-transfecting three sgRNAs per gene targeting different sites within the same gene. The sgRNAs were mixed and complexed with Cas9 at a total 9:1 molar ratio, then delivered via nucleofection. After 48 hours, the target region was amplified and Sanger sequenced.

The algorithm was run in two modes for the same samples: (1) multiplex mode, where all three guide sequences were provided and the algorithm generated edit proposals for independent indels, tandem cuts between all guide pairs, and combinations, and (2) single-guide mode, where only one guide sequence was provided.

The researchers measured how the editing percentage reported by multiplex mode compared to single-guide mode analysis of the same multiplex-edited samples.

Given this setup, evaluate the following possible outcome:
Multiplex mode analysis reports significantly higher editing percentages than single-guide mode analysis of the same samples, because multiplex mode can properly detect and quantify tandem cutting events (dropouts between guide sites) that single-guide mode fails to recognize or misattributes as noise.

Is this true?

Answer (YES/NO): YES